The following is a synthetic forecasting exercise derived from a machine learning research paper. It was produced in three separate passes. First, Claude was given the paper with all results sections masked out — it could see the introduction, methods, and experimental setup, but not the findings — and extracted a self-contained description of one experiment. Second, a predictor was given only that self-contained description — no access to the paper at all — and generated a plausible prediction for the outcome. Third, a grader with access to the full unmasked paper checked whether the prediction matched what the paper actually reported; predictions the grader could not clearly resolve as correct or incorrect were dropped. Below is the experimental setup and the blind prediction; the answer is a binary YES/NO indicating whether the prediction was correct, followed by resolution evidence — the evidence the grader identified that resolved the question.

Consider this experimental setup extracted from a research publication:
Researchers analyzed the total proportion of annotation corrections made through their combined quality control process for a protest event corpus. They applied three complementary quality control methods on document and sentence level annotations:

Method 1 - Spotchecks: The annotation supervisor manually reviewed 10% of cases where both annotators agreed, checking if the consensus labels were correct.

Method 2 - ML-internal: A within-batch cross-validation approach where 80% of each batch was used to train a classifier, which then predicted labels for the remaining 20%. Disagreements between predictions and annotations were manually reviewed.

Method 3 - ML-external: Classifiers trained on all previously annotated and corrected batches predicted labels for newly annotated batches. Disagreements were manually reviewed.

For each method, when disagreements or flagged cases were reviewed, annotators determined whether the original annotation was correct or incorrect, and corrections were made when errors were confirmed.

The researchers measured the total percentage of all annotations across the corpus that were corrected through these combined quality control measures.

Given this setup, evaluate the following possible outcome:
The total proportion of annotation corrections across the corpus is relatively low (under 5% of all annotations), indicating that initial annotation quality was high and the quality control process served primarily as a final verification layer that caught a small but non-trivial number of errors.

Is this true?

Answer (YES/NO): NO